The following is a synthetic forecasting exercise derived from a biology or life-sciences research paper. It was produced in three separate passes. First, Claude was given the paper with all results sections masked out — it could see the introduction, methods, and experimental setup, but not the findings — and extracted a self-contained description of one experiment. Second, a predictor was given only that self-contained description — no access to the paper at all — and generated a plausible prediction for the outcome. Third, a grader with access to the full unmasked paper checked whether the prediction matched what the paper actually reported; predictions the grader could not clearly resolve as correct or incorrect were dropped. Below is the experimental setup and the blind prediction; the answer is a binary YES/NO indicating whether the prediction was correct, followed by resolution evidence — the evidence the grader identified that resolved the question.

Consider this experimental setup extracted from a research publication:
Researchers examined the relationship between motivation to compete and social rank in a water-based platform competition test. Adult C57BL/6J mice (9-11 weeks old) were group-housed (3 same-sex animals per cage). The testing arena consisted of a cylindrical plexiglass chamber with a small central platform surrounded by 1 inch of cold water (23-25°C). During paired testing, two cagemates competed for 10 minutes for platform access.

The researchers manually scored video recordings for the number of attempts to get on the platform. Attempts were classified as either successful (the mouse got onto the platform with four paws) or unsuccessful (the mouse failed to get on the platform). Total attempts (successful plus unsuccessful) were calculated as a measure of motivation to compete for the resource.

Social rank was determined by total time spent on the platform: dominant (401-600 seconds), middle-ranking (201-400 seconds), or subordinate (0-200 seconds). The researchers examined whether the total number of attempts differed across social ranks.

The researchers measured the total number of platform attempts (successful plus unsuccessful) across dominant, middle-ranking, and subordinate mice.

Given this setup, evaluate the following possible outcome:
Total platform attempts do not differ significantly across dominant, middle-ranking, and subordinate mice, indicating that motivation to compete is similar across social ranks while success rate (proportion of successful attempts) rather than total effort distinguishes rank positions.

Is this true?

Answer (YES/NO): NO